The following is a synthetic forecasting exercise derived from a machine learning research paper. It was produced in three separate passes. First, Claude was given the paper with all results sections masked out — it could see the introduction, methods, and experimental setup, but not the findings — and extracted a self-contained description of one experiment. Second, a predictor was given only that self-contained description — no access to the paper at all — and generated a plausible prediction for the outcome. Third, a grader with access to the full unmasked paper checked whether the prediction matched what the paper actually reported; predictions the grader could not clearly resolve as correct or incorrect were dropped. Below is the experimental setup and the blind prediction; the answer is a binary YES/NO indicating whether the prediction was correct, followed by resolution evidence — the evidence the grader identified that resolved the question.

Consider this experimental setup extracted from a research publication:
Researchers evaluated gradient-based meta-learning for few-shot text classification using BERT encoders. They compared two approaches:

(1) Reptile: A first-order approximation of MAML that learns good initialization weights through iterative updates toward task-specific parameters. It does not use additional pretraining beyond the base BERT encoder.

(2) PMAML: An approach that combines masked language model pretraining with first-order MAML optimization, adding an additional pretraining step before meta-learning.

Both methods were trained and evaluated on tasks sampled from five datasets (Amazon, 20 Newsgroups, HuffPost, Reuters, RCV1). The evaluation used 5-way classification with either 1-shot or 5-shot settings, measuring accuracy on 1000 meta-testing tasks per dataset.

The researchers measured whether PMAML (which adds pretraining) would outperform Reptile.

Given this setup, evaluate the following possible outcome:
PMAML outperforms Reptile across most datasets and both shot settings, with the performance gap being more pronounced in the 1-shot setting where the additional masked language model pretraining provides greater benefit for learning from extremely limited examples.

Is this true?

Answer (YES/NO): NO